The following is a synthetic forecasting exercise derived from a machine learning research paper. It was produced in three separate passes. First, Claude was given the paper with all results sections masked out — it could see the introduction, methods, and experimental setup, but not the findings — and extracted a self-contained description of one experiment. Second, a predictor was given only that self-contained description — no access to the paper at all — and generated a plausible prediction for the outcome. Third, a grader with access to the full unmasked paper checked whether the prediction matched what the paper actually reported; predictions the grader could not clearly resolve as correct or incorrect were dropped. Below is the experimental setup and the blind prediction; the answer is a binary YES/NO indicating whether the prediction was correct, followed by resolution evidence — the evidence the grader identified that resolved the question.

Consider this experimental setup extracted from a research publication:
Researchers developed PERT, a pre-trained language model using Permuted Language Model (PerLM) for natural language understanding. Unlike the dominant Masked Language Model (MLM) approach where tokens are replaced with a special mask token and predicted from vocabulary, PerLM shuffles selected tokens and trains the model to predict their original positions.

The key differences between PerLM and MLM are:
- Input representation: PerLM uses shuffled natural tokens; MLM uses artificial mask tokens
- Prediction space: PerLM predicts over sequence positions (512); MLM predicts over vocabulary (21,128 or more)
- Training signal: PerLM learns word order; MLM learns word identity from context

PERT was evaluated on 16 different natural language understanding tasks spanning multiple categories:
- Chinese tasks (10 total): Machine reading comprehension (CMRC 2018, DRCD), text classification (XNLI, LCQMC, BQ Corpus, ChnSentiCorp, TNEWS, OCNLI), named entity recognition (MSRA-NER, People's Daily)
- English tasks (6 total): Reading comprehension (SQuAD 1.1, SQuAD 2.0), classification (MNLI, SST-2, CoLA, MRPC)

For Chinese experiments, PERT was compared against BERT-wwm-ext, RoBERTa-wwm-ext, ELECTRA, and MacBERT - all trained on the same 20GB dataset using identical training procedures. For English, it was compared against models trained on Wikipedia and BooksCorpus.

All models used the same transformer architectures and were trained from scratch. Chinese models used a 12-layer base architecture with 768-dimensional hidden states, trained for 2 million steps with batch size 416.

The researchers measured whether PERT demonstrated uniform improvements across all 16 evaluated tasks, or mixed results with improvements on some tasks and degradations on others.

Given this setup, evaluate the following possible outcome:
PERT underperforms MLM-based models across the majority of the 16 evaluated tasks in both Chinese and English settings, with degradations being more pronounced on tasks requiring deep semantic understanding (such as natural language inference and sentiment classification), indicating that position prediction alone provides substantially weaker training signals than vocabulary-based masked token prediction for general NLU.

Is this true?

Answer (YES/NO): NO